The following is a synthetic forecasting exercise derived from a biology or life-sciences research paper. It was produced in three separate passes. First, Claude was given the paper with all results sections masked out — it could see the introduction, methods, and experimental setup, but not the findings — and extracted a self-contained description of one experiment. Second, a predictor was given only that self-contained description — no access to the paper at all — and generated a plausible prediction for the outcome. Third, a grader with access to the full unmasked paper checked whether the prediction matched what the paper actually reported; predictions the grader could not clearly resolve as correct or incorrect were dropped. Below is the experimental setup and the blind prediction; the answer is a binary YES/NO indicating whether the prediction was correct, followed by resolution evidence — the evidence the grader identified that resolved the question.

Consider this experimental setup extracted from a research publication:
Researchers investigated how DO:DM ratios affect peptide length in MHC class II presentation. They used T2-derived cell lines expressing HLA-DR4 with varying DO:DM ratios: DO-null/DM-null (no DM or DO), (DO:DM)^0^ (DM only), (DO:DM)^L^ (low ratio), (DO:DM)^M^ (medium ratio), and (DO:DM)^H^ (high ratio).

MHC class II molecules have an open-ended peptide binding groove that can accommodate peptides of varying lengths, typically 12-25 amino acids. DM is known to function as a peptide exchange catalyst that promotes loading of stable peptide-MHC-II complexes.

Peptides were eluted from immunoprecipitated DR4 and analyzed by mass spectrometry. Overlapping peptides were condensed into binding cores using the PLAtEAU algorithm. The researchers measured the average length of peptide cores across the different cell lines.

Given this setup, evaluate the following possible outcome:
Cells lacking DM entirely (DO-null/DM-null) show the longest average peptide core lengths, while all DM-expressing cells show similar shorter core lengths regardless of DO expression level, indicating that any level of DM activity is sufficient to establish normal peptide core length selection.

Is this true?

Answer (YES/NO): NO